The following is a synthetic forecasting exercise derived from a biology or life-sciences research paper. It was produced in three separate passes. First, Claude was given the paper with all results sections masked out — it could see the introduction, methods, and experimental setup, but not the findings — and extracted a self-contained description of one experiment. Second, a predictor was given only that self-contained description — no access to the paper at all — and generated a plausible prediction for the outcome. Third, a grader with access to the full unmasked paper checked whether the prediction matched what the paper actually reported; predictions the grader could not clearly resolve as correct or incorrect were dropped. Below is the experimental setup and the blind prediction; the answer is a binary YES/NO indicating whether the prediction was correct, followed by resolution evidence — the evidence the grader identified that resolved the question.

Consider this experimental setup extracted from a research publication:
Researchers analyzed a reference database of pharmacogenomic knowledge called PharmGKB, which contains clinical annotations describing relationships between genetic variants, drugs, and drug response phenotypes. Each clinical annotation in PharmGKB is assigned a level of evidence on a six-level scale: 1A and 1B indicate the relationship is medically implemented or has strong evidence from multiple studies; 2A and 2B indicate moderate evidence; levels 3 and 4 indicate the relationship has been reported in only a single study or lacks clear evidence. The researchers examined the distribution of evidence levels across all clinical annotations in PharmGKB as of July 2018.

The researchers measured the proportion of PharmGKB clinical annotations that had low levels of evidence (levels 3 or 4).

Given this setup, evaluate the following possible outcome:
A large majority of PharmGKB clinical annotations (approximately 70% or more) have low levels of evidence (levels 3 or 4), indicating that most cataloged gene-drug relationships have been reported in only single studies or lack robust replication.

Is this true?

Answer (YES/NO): YES